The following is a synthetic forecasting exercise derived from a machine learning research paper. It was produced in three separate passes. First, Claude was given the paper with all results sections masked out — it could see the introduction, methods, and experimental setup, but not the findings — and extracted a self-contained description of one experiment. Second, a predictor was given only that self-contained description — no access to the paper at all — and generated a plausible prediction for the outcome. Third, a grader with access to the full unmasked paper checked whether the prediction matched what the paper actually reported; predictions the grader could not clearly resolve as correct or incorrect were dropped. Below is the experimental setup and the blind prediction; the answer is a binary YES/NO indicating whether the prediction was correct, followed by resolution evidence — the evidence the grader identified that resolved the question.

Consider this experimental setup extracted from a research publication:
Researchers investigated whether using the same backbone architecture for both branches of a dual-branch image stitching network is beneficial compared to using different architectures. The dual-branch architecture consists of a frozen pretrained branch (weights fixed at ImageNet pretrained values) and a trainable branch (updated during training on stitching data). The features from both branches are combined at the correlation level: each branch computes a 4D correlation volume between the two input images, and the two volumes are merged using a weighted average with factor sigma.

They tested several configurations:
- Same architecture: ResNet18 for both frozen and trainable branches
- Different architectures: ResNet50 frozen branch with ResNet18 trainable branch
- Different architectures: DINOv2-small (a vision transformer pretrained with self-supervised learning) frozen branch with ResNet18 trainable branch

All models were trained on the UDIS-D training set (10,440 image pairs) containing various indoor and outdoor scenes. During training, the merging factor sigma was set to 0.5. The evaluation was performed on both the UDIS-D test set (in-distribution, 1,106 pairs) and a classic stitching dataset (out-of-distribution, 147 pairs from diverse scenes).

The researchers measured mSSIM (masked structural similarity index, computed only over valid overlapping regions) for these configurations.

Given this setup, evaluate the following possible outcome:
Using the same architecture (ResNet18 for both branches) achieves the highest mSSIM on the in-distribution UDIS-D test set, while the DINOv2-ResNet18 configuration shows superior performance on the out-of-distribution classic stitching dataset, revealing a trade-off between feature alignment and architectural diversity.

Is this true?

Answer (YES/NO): NO